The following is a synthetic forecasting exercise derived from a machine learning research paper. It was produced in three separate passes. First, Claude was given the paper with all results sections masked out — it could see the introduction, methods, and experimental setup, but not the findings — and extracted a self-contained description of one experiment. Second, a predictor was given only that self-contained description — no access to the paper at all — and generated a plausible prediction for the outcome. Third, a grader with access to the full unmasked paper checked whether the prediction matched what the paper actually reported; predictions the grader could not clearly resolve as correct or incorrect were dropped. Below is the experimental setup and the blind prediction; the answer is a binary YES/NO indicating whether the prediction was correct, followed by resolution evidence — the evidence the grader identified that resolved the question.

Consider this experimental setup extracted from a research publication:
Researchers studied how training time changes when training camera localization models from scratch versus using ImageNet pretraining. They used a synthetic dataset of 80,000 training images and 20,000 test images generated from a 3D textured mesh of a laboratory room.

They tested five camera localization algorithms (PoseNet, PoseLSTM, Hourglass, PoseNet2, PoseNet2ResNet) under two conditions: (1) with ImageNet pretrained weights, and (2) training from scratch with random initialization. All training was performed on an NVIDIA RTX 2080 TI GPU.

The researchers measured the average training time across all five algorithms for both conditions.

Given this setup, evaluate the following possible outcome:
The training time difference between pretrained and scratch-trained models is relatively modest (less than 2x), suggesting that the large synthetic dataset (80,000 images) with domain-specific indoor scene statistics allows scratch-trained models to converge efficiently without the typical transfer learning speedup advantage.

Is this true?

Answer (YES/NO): YES